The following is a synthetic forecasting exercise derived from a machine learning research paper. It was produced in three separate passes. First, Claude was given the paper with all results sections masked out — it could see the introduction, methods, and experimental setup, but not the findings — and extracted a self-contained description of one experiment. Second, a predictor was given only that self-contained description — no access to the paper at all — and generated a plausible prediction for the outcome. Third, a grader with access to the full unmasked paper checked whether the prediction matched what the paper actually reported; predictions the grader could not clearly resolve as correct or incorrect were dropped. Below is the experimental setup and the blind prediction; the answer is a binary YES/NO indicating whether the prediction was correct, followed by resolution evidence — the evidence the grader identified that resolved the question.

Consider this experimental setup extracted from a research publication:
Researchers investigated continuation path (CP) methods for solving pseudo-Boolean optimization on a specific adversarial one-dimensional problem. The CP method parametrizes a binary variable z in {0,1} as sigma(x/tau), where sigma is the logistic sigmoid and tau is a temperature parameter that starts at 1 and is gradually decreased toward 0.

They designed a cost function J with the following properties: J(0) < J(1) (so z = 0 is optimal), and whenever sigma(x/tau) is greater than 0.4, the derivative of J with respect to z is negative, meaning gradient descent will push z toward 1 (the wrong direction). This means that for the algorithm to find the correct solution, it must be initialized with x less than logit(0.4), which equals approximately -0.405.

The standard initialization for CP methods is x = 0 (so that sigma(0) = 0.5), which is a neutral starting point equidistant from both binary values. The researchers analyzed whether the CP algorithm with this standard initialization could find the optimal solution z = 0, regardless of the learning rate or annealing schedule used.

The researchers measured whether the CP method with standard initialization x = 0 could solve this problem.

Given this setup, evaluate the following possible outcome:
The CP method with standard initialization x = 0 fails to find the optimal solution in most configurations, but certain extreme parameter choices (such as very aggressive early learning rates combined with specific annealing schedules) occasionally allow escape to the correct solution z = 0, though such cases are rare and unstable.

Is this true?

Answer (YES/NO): NO